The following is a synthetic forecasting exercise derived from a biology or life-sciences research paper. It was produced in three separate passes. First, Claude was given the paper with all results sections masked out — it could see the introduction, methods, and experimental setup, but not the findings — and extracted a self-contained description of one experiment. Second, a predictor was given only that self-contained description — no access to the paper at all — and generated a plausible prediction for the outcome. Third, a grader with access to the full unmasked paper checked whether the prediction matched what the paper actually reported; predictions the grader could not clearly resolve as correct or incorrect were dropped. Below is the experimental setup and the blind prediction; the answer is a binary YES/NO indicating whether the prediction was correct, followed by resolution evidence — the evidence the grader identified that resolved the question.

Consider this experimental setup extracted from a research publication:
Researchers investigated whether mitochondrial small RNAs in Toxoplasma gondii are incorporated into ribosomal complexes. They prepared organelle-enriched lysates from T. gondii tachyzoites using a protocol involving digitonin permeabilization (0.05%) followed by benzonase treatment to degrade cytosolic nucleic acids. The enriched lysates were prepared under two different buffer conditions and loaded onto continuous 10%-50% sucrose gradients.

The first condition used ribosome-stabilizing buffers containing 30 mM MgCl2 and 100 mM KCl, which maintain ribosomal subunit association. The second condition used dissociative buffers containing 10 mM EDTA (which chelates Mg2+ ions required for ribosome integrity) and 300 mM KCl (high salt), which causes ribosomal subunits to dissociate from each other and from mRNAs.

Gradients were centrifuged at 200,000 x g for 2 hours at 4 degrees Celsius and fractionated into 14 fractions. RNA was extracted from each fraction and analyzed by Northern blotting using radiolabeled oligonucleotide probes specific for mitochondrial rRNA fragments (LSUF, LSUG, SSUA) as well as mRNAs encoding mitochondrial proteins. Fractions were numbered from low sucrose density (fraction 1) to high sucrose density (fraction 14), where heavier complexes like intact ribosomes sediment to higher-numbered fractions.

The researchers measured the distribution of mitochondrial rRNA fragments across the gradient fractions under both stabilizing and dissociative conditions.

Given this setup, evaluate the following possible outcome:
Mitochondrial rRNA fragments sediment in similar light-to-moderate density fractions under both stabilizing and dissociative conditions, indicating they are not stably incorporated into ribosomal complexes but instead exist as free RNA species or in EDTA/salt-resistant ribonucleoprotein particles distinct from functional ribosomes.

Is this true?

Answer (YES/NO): NO